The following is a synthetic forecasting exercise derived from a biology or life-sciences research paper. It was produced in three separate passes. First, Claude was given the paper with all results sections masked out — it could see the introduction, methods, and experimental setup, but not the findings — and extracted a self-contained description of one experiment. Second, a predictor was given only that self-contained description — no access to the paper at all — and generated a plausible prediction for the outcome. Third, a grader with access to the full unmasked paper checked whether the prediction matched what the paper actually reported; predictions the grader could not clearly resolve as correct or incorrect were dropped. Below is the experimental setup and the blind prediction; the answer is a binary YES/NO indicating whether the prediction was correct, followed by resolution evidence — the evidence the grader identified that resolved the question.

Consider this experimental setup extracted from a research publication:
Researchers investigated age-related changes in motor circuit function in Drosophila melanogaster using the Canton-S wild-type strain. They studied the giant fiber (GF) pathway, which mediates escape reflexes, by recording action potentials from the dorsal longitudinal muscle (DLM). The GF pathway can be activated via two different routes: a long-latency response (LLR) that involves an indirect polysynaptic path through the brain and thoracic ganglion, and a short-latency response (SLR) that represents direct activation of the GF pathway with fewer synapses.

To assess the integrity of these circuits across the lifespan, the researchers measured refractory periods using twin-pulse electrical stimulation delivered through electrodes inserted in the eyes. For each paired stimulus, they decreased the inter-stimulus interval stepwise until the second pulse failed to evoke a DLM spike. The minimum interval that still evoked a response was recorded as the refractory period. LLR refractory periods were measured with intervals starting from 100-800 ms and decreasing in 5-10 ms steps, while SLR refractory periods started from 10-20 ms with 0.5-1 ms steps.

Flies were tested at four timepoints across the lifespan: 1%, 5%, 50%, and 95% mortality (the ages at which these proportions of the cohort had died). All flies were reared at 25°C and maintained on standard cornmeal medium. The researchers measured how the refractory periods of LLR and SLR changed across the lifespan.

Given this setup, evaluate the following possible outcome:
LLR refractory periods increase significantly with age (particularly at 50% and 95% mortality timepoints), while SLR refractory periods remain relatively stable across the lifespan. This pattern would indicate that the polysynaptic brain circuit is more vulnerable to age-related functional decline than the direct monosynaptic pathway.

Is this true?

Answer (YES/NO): NO